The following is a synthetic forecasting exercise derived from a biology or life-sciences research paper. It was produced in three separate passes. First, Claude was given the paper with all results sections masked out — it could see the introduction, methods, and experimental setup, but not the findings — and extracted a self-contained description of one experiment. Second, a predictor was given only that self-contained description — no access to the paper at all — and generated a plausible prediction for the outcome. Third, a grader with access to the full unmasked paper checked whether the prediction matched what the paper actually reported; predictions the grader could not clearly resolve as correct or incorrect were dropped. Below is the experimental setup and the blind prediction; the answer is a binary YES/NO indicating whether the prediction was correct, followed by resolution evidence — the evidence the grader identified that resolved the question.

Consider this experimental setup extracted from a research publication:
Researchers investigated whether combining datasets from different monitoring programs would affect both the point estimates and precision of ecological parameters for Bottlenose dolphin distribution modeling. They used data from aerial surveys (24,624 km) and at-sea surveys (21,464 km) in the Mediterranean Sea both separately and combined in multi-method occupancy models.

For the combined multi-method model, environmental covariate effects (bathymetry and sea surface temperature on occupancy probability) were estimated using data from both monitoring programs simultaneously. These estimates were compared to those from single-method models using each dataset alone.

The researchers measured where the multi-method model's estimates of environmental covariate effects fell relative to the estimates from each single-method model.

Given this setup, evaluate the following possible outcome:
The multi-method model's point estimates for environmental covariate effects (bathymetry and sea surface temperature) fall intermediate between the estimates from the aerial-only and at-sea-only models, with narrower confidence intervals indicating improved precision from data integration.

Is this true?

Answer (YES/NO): YES